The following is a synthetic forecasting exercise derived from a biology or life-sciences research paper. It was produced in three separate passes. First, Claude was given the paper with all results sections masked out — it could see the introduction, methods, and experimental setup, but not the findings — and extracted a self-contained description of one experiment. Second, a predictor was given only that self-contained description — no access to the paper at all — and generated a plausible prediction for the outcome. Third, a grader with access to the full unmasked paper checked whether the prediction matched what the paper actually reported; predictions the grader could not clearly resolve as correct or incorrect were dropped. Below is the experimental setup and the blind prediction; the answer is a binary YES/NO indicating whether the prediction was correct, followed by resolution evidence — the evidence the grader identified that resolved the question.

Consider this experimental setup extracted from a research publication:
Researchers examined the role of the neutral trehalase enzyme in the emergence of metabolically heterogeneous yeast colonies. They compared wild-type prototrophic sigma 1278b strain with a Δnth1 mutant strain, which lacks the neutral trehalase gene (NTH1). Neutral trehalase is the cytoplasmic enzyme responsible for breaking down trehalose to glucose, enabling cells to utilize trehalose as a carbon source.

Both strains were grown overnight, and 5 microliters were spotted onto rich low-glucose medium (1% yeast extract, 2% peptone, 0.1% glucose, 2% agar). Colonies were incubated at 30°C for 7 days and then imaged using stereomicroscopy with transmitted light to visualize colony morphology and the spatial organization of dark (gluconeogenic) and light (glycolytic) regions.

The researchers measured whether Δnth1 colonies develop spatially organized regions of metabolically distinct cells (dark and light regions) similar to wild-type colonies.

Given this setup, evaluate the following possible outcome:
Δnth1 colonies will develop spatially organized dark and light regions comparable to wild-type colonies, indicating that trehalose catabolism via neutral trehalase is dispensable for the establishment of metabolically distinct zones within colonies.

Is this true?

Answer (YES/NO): NO